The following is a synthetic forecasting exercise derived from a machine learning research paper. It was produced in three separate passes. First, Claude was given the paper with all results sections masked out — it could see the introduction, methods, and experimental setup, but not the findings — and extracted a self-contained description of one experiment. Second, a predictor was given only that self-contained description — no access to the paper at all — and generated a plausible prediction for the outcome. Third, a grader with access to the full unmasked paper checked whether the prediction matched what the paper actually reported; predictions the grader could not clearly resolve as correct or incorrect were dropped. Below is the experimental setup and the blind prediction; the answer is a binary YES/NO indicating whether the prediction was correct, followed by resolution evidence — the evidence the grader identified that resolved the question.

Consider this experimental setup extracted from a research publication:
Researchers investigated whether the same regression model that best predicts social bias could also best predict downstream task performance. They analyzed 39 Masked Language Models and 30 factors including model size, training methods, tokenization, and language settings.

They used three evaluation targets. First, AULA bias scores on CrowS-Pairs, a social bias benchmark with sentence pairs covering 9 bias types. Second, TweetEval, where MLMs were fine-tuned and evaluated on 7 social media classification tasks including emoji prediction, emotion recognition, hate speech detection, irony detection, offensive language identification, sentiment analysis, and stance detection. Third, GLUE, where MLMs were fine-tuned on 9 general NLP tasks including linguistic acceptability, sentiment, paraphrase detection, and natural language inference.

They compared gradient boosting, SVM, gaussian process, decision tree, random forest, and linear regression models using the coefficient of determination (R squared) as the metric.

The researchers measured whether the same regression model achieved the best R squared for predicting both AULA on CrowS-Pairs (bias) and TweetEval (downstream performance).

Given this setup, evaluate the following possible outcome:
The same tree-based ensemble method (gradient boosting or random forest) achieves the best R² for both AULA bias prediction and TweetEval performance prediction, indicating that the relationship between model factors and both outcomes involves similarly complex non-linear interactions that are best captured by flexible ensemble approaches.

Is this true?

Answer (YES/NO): YES